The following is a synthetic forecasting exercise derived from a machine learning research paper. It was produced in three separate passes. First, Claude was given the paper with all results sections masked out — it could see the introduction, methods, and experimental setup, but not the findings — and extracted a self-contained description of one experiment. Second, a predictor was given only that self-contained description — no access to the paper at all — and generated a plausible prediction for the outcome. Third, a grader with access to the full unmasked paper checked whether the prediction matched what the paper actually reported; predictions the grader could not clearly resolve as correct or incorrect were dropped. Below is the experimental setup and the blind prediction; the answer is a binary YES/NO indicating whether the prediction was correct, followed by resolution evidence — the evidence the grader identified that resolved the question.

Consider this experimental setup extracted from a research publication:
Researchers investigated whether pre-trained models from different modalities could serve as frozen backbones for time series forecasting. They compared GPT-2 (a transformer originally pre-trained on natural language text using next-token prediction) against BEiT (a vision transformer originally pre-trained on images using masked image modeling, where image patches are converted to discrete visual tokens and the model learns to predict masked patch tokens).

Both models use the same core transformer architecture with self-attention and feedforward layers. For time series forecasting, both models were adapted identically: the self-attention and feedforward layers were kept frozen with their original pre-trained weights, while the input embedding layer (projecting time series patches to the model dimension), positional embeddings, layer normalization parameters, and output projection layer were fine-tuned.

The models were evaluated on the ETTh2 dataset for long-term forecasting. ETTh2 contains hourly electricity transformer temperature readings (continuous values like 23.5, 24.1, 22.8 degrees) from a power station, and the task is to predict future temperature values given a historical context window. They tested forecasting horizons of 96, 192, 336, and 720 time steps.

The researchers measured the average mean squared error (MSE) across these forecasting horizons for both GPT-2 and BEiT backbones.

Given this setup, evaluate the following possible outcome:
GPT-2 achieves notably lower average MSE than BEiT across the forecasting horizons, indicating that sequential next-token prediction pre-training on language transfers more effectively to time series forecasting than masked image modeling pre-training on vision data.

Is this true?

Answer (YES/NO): NO